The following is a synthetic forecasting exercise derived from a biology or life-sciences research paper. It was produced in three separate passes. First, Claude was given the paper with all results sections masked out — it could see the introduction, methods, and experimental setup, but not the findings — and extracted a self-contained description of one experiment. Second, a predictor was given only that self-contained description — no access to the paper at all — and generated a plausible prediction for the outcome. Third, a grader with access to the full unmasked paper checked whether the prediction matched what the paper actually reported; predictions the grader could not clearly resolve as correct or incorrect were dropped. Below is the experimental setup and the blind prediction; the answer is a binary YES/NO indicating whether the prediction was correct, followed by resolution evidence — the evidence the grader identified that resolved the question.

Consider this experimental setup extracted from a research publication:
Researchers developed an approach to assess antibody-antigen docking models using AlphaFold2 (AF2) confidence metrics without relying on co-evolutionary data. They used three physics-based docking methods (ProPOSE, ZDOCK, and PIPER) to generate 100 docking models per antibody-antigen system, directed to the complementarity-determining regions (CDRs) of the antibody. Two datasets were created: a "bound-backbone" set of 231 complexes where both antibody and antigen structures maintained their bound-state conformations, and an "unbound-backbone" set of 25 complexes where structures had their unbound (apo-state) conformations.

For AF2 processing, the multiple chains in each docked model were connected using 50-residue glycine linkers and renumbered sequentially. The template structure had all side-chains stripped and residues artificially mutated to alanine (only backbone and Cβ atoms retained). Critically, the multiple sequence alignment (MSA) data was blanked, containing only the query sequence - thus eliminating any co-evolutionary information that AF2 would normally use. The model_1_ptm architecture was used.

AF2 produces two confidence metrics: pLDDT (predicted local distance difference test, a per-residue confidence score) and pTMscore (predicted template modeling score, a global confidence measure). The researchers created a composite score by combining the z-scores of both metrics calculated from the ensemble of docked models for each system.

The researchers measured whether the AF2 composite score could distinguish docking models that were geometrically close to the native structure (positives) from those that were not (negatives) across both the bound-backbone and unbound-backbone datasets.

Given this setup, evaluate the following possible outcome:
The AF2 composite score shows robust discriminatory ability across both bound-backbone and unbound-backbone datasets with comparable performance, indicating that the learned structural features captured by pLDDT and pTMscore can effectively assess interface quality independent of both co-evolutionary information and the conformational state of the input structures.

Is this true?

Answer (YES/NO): YES